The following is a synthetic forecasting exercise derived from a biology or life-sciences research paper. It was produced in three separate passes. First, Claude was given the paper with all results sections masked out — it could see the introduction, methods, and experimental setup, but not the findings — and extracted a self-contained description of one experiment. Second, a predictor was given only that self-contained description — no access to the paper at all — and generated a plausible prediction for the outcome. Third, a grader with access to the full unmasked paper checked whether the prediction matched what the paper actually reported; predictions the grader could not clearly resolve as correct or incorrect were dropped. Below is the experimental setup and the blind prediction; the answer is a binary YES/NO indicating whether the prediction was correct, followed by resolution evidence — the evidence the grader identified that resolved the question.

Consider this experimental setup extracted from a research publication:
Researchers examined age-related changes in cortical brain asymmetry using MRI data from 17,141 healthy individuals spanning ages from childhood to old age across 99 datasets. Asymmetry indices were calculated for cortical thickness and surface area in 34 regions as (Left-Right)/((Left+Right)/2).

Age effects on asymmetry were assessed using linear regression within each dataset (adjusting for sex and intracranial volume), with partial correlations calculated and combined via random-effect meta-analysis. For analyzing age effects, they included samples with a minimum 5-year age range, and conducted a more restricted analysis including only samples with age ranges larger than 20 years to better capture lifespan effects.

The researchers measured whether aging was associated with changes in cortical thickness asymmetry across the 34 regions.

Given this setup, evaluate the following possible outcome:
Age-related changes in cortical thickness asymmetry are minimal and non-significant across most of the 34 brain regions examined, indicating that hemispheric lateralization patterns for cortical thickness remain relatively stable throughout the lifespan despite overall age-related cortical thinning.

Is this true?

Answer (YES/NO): NO